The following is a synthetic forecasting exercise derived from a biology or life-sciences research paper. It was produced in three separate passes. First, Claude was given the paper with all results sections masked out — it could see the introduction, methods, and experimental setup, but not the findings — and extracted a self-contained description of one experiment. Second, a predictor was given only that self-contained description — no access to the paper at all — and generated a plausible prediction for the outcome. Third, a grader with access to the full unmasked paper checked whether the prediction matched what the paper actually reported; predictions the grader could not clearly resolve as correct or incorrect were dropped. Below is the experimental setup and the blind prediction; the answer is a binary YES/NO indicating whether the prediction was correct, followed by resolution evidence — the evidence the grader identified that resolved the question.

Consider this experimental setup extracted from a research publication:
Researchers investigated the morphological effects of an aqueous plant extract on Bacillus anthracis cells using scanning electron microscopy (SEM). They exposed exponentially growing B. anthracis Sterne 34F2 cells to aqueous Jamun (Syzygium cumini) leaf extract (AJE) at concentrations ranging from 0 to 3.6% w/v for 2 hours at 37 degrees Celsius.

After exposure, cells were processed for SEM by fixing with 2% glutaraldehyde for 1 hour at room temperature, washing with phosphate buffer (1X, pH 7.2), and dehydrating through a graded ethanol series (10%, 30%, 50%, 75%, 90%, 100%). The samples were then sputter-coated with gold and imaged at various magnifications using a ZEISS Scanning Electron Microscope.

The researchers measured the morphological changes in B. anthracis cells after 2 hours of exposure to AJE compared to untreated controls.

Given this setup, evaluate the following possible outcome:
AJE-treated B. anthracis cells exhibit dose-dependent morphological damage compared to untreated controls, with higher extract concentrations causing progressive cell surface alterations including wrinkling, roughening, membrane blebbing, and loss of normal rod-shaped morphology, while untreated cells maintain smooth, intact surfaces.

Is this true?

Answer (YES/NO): NO